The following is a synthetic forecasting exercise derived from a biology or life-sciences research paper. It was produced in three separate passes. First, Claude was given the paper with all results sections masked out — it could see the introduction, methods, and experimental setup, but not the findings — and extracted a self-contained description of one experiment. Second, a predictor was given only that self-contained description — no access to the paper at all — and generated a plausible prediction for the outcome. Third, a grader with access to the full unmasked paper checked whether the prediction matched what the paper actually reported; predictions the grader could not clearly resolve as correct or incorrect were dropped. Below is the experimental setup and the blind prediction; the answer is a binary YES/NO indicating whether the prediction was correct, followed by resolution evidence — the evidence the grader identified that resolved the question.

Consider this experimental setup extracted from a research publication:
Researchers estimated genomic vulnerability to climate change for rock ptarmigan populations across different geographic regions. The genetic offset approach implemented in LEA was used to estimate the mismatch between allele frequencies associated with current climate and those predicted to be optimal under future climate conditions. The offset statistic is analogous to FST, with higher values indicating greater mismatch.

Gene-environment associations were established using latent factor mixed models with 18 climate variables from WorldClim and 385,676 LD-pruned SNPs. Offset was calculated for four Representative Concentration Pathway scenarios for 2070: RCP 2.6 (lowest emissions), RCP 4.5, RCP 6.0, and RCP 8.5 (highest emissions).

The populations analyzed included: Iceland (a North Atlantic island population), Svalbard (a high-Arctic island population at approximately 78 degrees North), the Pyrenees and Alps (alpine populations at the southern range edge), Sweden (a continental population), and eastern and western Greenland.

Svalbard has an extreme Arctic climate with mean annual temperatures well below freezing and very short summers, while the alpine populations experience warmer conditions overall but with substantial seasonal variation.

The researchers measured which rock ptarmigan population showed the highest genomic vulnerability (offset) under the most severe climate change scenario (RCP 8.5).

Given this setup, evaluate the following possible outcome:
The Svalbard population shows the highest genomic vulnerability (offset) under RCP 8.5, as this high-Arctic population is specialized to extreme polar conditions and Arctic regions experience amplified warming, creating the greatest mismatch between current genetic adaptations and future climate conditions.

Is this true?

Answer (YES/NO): YES